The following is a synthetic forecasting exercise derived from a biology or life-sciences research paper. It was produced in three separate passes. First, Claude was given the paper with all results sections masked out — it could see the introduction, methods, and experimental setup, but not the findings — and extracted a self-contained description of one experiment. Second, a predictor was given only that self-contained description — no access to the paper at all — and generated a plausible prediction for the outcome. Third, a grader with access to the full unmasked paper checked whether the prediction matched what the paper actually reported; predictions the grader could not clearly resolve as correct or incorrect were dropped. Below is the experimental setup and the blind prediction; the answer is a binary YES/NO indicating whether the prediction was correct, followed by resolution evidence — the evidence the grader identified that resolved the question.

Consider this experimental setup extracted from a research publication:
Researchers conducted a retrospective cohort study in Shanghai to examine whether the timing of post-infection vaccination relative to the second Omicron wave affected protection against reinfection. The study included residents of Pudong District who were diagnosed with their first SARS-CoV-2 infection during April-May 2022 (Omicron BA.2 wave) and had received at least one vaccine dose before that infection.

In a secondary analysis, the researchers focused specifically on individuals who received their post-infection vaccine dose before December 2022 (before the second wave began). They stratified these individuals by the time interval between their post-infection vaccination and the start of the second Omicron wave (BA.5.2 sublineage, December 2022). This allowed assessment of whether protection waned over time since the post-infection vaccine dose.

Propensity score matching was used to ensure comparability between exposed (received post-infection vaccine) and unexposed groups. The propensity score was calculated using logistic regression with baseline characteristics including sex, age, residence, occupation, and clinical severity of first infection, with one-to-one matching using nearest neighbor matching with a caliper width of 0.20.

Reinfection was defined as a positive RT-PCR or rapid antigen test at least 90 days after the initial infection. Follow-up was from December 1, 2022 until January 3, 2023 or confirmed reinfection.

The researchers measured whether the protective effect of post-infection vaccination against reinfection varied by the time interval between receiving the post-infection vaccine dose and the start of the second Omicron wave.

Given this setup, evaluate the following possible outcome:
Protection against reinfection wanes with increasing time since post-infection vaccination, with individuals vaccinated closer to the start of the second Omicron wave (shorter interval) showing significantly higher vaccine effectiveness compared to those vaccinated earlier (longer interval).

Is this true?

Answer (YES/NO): YES